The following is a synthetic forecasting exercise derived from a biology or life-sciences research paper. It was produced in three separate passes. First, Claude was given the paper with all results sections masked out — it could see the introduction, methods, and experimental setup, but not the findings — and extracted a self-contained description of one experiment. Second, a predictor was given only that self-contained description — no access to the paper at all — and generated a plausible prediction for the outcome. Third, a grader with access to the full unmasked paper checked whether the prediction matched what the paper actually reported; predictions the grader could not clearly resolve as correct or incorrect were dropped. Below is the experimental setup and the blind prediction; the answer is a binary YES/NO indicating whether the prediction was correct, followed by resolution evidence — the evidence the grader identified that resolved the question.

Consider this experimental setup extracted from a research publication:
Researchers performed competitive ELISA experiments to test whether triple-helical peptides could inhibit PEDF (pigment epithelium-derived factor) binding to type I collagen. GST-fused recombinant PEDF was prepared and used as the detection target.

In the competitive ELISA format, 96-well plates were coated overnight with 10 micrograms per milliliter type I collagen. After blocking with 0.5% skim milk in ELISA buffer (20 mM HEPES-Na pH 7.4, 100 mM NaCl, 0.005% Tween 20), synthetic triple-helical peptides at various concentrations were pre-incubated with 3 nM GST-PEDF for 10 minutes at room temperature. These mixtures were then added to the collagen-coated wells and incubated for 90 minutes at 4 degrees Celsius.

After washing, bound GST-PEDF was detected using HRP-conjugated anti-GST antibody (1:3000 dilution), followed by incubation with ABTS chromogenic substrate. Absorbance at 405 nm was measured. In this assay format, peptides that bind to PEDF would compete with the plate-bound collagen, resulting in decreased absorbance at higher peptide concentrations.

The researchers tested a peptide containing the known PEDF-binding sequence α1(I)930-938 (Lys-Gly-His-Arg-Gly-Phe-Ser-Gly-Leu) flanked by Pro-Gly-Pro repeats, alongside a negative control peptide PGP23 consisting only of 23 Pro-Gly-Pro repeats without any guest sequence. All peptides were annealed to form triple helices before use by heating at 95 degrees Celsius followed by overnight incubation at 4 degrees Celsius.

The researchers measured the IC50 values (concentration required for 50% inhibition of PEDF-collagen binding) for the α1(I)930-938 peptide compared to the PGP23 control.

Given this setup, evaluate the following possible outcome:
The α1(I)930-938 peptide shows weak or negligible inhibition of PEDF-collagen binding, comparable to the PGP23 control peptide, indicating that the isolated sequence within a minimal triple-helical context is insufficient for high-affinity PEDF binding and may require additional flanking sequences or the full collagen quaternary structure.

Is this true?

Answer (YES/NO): NO